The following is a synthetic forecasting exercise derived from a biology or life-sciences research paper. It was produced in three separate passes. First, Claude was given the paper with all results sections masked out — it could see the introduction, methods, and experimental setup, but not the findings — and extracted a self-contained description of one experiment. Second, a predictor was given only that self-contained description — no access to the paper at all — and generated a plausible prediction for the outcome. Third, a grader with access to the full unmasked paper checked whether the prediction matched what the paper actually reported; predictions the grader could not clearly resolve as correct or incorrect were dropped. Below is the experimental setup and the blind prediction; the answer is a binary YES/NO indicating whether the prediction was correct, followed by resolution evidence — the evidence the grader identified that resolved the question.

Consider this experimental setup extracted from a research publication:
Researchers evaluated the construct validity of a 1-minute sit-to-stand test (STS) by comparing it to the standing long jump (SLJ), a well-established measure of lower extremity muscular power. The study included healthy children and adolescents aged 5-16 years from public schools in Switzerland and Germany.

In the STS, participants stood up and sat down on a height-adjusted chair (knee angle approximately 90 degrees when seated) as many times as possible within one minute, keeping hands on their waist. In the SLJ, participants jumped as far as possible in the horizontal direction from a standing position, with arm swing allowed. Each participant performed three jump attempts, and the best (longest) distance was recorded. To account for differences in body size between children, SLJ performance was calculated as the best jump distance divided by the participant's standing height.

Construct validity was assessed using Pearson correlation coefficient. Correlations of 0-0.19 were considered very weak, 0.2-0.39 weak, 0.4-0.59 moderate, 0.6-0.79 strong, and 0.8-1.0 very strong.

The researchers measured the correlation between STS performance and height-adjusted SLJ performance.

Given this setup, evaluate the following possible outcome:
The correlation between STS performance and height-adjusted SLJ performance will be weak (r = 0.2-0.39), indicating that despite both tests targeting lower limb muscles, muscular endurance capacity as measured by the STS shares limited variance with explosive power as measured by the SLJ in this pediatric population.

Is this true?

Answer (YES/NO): NO